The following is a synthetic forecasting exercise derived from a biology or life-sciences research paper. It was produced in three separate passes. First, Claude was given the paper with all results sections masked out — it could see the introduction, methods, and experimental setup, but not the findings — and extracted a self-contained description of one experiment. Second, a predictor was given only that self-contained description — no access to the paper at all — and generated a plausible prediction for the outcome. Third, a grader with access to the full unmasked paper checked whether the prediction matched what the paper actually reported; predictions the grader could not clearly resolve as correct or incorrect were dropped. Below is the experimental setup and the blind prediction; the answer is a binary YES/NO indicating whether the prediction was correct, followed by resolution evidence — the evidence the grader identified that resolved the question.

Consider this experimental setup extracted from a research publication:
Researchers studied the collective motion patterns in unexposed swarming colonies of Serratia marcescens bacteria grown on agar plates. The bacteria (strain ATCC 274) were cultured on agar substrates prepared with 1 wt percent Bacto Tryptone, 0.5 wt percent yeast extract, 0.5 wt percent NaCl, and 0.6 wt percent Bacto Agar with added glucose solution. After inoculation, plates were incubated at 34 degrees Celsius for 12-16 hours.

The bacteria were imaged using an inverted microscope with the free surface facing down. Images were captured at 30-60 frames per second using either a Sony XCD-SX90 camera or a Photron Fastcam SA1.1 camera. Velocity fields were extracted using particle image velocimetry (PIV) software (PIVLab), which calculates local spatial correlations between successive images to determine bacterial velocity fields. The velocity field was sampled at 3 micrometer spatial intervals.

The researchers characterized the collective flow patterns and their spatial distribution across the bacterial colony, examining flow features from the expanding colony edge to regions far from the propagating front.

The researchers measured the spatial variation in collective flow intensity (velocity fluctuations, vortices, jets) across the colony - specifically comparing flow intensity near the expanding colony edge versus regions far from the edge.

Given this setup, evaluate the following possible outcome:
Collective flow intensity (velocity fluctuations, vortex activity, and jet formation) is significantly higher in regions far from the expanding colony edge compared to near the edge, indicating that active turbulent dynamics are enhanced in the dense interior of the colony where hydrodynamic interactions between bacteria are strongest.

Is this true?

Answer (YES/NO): NO